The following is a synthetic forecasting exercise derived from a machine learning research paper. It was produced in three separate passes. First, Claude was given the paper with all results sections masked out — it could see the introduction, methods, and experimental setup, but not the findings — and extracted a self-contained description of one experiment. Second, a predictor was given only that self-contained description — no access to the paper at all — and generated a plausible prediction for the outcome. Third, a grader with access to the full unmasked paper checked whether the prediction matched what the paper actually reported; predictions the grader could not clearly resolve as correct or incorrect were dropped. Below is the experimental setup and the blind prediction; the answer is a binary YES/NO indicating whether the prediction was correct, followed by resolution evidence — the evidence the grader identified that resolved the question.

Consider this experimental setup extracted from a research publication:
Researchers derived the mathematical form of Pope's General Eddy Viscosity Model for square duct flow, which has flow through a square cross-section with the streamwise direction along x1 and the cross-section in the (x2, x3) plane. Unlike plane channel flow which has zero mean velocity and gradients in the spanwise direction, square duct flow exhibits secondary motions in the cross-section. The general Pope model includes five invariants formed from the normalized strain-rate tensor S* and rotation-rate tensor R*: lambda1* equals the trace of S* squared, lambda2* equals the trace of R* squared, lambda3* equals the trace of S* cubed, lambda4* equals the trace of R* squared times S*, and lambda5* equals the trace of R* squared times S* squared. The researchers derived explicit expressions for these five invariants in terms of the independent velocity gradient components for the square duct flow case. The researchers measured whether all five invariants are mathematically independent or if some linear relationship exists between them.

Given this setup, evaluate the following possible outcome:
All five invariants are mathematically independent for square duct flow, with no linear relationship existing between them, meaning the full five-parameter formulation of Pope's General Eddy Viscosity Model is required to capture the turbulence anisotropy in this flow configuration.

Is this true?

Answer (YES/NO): NO